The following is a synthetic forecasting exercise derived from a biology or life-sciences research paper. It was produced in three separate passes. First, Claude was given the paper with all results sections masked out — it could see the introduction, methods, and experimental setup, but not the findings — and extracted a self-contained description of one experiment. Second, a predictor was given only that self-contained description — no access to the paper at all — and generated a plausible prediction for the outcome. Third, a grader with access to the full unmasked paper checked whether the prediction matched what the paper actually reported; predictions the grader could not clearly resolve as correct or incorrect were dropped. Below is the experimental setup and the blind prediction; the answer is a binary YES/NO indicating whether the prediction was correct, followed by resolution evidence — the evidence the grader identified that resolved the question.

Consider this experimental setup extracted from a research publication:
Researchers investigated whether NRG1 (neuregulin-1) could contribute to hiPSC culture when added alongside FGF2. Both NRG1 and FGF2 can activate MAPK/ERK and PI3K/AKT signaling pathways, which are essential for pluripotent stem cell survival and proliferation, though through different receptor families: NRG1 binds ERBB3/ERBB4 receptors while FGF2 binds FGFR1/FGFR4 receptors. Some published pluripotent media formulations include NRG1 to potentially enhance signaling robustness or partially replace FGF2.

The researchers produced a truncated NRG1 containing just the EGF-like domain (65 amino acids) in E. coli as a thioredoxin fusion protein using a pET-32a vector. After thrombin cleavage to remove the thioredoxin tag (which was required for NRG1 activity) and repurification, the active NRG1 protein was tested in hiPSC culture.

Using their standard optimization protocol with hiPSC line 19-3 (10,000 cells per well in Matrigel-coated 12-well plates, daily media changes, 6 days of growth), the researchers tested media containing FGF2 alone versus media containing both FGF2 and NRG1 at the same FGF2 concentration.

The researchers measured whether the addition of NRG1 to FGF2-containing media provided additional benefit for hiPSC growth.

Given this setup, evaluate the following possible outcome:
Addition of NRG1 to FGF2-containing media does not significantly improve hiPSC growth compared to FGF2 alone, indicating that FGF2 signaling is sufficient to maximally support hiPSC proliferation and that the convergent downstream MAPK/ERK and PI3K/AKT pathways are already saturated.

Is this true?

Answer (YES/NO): NO